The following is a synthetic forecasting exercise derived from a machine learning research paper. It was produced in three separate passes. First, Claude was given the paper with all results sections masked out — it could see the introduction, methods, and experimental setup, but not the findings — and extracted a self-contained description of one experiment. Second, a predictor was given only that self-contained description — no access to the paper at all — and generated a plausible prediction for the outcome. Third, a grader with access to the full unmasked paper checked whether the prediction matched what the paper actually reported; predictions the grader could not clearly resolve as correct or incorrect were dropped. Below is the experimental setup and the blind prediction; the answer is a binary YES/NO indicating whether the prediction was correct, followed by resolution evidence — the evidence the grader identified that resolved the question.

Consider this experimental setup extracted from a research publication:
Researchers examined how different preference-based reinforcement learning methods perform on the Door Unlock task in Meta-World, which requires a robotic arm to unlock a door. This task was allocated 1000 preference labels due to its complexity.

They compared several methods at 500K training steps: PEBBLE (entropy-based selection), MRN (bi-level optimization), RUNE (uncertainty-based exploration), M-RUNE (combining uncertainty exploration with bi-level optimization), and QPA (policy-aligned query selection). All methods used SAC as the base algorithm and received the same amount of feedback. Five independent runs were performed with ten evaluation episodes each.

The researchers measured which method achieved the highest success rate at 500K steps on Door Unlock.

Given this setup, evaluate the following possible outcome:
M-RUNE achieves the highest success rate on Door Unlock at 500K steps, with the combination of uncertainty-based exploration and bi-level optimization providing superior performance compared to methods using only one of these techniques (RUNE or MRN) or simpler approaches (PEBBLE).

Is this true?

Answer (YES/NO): NO